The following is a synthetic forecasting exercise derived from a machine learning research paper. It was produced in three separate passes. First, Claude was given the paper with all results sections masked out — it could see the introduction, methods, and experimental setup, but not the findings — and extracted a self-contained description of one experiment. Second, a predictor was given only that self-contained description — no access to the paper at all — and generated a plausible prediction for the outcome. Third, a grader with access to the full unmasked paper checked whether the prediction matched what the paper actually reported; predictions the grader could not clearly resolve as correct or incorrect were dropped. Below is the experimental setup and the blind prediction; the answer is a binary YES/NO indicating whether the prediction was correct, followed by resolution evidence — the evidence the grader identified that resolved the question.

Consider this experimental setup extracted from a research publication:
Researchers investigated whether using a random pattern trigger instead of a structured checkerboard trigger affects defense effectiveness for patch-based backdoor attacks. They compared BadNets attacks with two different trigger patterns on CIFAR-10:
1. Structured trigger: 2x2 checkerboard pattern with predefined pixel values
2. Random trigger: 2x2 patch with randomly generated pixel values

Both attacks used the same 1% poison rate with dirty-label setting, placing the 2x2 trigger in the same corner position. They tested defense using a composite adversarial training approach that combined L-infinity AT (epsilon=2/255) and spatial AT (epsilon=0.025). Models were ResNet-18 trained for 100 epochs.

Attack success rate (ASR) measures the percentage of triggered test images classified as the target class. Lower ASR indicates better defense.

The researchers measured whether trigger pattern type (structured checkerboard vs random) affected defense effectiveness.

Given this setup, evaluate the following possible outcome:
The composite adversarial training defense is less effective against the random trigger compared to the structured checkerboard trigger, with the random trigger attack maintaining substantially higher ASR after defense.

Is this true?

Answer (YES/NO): NO